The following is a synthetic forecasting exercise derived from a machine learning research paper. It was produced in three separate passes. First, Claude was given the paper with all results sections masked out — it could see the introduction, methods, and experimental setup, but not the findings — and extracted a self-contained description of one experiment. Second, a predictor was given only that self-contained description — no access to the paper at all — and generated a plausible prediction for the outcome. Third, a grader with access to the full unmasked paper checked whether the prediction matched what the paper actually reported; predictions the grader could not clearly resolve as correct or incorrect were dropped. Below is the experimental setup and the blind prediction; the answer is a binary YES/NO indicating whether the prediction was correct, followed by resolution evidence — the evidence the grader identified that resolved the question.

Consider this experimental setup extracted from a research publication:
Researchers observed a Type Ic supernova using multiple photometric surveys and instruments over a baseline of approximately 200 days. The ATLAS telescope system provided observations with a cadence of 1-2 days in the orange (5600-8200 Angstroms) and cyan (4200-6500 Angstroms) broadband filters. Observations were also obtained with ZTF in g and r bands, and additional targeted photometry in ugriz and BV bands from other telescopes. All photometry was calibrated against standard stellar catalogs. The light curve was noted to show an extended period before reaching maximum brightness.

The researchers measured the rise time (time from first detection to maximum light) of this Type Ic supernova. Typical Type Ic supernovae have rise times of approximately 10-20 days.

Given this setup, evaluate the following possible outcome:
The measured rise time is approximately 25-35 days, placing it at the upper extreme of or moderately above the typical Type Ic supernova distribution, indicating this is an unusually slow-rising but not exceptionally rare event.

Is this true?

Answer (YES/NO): NO